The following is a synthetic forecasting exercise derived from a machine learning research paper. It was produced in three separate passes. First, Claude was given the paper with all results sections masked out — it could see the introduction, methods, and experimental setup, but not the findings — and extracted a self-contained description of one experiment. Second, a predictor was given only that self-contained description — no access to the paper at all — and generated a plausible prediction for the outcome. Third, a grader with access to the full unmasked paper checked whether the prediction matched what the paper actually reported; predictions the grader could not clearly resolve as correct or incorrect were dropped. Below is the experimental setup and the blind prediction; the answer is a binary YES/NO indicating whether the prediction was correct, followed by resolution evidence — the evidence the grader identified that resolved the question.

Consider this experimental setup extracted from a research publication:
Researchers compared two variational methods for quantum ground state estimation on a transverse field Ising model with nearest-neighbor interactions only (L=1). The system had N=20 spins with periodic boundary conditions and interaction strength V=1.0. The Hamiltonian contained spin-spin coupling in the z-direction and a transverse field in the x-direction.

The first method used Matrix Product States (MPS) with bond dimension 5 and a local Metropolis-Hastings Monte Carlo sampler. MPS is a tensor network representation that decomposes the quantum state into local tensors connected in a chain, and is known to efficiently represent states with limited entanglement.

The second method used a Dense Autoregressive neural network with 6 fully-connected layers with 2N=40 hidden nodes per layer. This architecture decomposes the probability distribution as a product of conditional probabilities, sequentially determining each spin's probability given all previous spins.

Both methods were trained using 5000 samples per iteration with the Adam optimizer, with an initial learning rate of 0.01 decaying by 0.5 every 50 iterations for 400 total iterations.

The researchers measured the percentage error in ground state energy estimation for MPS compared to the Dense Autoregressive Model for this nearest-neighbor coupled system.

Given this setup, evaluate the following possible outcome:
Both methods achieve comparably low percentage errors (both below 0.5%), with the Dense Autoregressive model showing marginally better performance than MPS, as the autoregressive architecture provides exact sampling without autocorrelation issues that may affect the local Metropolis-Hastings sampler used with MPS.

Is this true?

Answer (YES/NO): NO